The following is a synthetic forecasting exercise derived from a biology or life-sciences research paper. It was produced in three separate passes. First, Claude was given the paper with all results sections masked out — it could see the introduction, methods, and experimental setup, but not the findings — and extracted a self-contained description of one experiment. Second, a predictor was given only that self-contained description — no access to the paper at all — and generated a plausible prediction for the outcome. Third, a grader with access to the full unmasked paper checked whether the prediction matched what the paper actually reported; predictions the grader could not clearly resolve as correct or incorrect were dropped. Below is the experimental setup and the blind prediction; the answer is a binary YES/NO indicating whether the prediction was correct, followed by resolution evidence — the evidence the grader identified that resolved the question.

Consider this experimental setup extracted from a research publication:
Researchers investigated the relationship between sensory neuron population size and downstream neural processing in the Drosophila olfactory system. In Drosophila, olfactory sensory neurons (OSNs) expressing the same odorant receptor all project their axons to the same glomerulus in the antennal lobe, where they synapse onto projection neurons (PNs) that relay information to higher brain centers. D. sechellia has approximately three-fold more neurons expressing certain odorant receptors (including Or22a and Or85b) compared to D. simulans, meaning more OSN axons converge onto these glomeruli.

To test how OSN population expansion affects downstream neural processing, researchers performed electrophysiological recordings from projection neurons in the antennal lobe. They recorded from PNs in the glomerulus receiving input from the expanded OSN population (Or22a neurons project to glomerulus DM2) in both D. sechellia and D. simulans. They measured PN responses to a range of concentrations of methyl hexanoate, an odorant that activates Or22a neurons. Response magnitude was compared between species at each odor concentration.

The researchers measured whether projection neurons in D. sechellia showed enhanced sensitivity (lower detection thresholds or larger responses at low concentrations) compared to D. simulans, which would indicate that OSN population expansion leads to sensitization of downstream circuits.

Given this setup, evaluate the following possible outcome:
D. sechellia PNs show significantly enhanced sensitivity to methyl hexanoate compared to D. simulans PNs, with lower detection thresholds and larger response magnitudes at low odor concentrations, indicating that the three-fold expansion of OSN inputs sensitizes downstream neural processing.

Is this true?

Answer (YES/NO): NO